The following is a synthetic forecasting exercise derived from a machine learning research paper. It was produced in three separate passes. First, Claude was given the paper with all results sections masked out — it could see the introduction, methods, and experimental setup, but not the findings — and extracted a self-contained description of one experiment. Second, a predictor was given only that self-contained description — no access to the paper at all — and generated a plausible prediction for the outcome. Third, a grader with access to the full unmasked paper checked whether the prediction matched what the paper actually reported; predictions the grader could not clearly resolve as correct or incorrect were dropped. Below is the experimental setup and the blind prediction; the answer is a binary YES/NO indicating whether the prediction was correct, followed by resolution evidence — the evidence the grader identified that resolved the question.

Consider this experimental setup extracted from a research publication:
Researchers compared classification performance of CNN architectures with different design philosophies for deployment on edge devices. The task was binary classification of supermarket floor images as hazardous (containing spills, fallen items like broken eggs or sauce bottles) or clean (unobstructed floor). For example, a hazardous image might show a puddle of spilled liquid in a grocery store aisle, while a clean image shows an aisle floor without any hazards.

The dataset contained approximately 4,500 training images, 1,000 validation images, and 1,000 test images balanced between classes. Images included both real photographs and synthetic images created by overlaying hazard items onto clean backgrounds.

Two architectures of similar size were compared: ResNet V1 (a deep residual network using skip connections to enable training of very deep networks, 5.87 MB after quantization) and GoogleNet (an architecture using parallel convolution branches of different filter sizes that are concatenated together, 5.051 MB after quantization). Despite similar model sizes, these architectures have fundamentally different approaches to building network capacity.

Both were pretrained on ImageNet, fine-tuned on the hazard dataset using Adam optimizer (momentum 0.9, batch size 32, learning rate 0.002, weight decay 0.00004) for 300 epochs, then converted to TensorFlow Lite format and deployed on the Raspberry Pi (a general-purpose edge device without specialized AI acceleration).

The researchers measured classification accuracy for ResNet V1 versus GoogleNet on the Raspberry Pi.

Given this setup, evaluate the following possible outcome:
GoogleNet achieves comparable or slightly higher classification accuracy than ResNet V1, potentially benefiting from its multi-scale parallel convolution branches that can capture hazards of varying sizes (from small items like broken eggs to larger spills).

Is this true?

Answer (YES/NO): YES